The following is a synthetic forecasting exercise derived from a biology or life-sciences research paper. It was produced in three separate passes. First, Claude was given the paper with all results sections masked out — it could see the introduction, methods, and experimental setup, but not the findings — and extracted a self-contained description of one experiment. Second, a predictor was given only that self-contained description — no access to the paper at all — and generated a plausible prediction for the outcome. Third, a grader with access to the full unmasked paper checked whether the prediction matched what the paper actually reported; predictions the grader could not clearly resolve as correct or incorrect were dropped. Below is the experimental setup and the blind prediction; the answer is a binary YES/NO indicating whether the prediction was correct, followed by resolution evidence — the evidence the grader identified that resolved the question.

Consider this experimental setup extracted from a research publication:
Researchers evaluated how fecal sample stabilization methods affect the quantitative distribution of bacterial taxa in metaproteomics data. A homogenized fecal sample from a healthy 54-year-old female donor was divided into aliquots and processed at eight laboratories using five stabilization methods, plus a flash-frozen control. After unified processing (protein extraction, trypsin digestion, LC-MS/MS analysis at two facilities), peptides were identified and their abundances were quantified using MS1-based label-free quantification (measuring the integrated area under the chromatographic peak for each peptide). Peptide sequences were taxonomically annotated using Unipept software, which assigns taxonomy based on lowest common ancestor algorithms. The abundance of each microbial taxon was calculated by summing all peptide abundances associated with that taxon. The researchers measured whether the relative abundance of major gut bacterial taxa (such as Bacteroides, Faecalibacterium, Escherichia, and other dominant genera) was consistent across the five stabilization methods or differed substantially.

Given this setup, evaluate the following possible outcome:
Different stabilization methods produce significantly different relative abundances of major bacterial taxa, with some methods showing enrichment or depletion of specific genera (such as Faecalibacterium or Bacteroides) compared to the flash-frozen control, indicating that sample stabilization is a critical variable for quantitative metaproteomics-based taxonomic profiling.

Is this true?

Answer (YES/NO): YES